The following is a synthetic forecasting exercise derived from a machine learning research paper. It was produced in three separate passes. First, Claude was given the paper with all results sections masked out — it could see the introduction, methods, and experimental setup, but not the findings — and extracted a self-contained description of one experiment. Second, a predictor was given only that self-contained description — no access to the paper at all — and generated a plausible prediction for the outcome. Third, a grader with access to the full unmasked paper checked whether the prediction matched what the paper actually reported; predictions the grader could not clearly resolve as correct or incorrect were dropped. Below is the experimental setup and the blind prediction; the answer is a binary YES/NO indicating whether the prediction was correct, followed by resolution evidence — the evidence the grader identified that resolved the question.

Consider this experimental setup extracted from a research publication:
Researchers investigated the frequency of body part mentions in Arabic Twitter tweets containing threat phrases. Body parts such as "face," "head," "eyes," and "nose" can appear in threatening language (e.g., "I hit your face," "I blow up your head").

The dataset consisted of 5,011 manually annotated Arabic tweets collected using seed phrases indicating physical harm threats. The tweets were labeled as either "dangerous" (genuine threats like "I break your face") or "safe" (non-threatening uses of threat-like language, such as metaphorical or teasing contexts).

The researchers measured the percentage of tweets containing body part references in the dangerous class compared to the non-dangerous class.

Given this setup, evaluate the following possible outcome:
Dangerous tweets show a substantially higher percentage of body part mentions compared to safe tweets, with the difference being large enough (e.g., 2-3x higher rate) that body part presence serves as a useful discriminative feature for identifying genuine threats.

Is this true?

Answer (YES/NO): NO